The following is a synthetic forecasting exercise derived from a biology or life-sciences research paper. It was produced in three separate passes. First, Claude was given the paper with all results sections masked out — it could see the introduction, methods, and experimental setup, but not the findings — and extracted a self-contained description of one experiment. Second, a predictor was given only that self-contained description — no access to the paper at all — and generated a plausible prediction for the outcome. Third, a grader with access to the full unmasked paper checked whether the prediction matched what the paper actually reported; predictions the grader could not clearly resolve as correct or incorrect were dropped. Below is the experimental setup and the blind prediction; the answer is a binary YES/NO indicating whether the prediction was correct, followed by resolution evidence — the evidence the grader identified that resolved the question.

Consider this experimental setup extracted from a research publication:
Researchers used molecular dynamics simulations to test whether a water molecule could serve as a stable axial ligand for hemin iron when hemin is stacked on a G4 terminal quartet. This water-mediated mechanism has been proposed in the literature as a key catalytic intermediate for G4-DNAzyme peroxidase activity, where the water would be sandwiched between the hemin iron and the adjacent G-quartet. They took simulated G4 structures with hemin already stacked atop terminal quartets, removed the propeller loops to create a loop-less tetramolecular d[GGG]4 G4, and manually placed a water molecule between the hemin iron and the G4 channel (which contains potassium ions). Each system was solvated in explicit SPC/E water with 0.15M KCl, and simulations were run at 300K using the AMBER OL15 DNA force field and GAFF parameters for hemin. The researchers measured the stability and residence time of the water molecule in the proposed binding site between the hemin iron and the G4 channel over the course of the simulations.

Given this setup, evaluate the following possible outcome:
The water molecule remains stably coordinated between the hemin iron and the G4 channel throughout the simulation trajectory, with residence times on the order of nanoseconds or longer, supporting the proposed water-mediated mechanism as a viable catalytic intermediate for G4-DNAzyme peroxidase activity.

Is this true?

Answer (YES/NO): NO